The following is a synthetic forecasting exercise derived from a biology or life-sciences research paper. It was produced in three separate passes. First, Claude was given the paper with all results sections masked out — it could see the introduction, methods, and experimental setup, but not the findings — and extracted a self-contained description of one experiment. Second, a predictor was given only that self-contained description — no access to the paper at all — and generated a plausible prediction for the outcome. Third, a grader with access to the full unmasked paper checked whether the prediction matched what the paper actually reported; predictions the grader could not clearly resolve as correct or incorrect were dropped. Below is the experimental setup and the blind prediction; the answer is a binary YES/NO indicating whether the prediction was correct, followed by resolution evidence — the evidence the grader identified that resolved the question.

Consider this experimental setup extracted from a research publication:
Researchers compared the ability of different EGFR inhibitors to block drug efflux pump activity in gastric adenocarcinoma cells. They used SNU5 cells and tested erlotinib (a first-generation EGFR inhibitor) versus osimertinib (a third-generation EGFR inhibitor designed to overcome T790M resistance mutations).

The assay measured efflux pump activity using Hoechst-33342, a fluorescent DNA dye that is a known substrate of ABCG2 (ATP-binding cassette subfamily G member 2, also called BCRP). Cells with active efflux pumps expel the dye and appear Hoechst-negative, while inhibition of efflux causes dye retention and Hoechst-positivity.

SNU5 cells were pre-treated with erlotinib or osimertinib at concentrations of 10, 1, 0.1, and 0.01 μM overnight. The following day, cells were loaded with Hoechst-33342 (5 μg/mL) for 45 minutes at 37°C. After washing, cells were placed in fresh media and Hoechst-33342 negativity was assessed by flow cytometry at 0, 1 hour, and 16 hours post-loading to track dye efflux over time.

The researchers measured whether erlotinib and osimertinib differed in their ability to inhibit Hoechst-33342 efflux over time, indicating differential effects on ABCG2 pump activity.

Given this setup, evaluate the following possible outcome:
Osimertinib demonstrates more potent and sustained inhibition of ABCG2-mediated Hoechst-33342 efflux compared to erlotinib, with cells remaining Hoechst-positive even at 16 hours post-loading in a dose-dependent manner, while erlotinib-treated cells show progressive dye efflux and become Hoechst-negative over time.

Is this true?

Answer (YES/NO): NO